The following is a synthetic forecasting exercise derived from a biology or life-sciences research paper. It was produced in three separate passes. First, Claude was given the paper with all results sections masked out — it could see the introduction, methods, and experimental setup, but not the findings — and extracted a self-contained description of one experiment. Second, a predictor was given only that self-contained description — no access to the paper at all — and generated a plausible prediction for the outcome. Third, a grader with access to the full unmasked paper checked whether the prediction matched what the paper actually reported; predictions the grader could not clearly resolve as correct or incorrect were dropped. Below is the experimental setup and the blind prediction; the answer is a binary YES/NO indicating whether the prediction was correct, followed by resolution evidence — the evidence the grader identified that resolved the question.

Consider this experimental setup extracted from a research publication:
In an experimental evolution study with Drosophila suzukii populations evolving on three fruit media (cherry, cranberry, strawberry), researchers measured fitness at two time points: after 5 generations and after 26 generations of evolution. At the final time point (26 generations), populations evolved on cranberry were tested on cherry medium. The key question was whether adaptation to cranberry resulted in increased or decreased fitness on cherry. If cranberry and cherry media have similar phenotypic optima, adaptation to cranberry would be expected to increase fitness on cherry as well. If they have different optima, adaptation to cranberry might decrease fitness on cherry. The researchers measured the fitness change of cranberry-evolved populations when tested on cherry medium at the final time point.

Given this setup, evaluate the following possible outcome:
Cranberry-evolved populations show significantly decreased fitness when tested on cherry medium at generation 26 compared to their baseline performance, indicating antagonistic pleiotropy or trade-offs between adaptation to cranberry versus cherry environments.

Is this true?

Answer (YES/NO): YES